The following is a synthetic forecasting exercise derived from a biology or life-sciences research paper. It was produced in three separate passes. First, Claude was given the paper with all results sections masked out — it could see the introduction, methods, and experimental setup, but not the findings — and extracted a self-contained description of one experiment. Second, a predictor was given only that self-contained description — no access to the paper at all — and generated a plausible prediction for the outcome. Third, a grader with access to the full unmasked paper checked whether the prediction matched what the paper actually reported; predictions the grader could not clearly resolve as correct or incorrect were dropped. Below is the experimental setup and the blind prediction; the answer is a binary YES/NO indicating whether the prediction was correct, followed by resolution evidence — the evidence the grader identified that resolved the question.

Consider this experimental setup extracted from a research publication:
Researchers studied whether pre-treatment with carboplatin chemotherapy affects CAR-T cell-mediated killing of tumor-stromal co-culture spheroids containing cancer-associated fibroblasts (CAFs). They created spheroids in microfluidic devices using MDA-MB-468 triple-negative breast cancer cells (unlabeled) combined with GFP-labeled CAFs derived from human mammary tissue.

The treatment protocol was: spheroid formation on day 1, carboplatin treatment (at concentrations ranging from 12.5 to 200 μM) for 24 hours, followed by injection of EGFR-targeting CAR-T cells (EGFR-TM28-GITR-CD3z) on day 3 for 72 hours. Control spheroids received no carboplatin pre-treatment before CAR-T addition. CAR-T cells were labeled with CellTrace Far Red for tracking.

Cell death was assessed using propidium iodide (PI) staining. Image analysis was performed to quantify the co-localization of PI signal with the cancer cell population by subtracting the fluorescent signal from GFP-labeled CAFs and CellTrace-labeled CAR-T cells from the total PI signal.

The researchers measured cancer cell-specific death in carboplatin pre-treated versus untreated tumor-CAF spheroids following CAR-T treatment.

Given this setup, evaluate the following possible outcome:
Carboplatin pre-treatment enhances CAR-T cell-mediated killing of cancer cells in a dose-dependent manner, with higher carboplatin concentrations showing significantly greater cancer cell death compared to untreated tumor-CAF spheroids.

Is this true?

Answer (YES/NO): NO